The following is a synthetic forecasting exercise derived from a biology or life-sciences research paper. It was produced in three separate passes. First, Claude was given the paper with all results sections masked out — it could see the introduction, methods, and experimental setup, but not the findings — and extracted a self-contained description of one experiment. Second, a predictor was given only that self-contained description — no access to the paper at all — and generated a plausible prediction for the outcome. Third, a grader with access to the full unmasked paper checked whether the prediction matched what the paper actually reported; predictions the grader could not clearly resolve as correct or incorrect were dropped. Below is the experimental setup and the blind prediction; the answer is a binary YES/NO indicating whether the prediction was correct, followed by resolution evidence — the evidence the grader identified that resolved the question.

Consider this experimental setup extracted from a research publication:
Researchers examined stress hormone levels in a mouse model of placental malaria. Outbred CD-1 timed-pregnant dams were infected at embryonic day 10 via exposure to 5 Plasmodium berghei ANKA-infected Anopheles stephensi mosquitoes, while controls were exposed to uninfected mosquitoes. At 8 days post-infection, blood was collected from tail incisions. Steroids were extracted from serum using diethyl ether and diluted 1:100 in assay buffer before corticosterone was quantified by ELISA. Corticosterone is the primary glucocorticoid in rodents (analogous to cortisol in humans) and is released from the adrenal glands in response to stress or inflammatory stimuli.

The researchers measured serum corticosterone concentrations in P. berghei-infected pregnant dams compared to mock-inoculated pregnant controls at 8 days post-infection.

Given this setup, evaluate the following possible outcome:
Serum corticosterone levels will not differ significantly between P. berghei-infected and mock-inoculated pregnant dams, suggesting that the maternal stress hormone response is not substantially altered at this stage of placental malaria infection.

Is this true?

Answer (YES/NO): NO